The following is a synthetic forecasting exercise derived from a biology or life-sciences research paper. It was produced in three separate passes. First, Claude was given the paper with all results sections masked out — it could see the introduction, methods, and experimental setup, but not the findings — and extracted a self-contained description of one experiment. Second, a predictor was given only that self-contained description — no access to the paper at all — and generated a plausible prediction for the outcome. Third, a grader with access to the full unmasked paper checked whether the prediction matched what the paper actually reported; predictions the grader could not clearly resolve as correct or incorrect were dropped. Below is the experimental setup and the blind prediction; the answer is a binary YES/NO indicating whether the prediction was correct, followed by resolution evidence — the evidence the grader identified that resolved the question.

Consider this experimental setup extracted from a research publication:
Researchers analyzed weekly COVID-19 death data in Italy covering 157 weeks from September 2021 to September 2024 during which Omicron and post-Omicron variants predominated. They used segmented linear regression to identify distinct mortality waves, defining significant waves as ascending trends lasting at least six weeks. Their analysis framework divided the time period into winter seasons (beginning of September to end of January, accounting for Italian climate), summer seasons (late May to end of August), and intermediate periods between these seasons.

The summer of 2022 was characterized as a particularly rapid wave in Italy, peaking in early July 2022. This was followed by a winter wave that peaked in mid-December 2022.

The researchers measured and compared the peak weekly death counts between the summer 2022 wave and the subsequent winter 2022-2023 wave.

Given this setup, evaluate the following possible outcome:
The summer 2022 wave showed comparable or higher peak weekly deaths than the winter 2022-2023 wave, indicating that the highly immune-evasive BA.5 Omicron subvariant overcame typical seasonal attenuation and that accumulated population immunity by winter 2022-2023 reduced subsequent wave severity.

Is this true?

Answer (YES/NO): YES